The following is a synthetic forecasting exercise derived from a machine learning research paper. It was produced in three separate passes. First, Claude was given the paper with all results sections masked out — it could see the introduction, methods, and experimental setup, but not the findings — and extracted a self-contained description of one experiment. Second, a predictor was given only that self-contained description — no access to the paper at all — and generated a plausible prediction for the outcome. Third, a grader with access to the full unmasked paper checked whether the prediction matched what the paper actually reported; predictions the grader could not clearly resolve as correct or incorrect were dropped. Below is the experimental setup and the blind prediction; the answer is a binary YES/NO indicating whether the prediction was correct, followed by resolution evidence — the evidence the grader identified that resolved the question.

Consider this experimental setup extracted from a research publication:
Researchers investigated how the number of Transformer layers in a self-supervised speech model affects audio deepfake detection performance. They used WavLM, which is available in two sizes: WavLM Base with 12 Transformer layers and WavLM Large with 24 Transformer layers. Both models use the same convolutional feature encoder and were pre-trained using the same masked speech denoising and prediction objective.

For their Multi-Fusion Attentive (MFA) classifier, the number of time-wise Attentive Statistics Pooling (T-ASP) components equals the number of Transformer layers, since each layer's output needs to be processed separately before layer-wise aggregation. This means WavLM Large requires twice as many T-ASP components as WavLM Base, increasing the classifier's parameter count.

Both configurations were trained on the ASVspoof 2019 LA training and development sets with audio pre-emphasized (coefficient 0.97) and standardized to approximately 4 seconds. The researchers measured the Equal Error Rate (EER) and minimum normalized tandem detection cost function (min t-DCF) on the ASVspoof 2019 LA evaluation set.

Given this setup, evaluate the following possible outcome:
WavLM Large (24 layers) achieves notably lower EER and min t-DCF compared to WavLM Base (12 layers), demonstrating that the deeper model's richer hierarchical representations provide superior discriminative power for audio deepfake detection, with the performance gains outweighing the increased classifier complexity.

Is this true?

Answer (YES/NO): YES